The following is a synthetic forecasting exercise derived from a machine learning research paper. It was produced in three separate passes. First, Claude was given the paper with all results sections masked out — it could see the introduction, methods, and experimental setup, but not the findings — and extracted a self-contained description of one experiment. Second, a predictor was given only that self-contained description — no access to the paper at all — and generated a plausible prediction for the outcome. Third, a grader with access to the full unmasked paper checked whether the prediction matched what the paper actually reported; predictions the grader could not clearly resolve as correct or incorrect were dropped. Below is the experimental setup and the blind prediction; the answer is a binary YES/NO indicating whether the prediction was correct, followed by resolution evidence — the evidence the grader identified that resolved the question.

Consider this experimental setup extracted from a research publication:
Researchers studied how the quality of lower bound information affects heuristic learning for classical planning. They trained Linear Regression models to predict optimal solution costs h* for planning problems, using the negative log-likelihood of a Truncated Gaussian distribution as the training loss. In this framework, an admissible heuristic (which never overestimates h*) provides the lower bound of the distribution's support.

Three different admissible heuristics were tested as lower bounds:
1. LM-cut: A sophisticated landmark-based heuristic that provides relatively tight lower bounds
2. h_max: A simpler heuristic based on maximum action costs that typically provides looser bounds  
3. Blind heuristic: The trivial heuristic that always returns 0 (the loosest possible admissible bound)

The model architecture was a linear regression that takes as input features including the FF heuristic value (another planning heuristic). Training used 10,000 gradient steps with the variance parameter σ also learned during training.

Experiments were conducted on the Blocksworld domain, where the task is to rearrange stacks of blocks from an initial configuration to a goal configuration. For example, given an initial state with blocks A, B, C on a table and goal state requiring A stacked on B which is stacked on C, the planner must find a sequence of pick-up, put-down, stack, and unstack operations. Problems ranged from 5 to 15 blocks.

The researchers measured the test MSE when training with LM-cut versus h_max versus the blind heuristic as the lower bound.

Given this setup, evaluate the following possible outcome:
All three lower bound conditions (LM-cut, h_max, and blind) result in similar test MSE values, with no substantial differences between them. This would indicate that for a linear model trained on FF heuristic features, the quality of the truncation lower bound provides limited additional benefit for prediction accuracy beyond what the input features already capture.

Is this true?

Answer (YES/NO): NO